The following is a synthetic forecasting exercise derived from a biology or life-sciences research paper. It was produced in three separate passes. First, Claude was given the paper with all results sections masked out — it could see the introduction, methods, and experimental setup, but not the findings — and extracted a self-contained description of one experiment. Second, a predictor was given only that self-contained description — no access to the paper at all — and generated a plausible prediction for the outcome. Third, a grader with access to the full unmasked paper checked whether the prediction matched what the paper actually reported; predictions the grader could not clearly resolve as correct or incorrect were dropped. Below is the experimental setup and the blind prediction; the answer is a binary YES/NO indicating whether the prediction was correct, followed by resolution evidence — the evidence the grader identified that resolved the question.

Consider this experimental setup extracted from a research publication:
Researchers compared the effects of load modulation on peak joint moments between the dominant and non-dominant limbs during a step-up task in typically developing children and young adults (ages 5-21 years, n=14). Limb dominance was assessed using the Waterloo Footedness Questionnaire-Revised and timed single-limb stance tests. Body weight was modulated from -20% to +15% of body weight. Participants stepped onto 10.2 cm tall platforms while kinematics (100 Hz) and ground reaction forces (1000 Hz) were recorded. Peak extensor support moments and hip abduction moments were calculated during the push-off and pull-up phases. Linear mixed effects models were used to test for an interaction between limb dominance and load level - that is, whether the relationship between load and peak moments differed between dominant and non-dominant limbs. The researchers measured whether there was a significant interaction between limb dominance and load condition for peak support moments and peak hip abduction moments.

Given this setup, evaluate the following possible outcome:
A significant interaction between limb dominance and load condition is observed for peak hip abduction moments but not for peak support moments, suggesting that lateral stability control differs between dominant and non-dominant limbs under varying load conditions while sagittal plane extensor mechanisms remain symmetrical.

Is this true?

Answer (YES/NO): NO